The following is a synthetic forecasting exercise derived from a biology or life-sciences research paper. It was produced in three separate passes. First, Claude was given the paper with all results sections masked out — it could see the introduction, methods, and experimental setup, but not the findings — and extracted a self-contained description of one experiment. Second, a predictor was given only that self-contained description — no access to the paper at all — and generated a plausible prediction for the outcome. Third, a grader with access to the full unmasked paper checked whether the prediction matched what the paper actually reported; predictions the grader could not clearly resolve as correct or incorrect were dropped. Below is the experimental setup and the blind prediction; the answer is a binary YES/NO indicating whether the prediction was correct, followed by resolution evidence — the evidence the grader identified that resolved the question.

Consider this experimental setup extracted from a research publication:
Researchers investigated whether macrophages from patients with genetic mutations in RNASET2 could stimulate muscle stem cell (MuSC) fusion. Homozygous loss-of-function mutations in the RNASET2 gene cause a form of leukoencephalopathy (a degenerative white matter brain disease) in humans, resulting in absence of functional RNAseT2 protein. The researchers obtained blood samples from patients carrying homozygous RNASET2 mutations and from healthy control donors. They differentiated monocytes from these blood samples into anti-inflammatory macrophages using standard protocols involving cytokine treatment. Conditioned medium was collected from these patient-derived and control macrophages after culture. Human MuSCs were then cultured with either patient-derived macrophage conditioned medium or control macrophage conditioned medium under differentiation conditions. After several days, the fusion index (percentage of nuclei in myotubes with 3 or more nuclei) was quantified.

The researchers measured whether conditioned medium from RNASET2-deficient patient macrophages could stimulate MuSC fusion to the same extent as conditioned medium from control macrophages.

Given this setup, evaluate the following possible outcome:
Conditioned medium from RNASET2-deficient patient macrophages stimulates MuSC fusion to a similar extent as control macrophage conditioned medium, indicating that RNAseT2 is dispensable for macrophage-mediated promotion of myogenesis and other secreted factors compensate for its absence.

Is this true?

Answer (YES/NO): NO